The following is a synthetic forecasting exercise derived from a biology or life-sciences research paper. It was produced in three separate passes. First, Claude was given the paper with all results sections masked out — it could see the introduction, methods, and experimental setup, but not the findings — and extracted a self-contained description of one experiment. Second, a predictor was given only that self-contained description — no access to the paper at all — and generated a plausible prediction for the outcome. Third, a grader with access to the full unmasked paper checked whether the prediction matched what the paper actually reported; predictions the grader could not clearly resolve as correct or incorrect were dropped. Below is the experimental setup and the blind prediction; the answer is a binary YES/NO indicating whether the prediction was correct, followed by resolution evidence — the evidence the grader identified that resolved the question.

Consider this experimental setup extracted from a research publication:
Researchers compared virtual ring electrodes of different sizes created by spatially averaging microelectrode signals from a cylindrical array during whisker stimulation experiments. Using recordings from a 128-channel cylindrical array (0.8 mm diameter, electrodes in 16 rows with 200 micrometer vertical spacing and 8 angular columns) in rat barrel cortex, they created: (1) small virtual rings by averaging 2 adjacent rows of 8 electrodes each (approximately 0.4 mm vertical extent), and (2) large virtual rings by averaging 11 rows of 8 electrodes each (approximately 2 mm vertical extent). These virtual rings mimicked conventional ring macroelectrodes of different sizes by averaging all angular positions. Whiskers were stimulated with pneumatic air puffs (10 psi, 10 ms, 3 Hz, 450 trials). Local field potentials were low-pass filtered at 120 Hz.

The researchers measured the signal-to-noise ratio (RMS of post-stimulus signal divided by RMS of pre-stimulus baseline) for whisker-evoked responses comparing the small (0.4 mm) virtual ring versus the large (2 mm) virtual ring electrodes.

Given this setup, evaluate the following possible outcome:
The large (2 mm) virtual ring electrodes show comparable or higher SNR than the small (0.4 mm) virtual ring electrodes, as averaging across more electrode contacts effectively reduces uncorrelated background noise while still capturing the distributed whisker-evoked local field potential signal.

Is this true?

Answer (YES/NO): NO